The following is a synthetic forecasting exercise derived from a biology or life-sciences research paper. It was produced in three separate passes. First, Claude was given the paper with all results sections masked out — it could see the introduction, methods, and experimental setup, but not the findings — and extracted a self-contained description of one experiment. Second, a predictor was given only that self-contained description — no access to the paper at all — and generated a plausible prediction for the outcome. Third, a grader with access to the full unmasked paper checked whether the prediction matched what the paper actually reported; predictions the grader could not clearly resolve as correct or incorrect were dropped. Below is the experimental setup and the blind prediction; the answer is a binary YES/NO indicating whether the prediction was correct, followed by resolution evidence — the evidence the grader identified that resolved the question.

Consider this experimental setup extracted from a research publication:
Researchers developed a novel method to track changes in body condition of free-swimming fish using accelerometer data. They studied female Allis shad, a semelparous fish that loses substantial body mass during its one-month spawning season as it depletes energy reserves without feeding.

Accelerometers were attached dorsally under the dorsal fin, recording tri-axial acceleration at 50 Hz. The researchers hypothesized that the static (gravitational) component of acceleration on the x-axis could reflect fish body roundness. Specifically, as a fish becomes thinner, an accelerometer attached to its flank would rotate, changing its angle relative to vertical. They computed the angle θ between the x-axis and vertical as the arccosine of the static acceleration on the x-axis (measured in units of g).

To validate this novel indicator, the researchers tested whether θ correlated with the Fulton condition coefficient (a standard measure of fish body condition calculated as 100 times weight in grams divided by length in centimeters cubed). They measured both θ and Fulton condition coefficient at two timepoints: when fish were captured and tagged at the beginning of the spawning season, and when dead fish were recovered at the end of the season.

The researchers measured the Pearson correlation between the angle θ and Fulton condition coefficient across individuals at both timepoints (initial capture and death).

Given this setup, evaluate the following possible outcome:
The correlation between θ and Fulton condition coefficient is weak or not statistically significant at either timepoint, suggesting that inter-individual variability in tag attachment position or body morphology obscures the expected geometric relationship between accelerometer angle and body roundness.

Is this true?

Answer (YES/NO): NO